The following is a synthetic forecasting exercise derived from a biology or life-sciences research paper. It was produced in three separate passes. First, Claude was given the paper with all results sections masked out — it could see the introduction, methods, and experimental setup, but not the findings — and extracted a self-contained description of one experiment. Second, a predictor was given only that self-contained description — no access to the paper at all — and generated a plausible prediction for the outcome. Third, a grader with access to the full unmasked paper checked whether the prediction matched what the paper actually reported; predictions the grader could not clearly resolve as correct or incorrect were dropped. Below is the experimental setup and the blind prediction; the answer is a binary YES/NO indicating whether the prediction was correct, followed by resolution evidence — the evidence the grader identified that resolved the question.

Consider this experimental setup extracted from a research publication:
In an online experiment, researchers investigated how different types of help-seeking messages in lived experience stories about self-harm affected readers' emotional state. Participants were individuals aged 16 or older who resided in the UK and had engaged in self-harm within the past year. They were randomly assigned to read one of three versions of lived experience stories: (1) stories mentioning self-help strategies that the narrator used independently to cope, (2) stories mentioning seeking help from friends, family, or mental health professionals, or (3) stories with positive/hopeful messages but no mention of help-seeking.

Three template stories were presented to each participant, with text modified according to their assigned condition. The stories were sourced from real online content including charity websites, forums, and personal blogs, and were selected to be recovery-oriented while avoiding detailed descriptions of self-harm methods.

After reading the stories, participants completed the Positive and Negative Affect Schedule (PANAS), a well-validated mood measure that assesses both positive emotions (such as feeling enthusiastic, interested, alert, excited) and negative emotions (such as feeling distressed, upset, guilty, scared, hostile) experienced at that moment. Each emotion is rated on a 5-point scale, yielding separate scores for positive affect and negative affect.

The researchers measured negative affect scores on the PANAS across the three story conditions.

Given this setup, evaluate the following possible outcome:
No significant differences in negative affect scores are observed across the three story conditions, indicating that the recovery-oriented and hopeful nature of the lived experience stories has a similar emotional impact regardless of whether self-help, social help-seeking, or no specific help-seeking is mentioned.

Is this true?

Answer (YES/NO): NO